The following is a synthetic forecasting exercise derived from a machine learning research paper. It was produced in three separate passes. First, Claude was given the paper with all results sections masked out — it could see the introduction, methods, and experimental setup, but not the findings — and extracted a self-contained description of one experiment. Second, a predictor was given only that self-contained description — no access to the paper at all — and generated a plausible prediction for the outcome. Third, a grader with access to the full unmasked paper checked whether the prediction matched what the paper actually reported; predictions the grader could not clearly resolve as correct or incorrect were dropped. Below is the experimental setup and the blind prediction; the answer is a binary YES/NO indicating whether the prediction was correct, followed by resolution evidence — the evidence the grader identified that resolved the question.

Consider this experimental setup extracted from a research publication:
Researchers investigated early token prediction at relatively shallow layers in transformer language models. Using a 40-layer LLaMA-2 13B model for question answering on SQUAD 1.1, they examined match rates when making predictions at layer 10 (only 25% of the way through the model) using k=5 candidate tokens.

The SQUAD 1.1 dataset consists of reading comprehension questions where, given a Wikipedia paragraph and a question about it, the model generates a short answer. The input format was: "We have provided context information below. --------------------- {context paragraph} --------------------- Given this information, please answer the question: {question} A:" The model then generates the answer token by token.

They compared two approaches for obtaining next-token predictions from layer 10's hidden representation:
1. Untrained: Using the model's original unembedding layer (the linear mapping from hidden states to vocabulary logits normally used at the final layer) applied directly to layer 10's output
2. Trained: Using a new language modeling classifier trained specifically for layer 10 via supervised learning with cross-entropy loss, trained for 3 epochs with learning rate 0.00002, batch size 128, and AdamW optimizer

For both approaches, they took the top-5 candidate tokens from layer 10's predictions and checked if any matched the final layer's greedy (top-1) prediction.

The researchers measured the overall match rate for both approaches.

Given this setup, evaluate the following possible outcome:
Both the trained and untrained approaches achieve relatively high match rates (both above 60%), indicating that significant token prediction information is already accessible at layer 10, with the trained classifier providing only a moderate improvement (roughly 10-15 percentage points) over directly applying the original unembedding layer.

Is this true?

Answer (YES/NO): NO